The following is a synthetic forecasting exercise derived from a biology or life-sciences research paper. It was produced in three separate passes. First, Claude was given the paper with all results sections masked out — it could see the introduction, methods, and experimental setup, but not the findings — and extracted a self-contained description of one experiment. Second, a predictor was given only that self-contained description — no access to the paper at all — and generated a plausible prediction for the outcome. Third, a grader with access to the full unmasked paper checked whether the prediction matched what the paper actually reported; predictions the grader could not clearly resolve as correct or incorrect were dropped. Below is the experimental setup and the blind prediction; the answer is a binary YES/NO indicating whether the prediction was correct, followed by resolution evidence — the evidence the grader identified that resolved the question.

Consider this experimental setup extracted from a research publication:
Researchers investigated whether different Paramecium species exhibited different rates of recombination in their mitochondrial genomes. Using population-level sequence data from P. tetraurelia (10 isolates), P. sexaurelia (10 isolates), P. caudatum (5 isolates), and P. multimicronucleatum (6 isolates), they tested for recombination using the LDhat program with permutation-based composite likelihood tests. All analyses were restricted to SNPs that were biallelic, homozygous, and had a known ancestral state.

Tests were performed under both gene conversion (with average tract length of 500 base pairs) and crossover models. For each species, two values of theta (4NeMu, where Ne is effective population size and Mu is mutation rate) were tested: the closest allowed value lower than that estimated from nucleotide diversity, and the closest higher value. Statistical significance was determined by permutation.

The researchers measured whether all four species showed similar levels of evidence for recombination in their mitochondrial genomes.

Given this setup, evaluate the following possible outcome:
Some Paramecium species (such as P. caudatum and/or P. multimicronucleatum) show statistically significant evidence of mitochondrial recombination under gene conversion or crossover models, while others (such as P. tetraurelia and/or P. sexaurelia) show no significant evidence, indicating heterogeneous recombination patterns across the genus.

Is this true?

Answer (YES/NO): NO